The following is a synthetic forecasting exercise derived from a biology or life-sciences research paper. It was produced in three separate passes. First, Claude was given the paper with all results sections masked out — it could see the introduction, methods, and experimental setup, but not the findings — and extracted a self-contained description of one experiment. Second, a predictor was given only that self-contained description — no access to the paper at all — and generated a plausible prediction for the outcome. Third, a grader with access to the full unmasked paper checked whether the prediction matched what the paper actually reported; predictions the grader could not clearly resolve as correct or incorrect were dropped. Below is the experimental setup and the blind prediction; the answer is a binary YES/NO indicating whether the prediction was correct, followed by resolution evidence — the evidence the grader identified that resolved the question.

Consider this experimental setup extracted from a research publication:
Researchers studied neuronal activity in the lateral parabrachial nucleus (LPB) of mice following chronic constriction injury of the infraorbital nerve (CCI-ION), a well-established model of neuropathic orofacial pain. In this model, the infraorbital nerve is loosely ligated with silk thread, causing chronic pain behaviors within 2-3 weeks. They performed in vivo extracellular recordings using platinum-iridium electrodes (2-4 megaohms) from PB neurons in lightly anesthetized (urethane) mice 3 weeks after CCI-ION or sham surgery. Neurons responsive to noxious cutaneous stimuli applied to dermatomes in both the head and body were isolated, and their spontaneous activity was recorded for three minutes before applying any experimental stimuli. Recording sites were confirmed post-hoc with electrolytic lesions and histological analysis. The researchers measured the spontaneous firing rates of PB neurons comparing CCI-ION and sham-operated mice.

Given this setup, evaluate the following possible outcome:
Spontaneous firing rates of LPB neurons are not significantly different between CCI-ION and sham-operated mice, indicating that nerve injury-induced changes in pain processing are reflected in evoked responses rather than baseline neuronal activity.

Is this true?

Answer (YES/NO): NO